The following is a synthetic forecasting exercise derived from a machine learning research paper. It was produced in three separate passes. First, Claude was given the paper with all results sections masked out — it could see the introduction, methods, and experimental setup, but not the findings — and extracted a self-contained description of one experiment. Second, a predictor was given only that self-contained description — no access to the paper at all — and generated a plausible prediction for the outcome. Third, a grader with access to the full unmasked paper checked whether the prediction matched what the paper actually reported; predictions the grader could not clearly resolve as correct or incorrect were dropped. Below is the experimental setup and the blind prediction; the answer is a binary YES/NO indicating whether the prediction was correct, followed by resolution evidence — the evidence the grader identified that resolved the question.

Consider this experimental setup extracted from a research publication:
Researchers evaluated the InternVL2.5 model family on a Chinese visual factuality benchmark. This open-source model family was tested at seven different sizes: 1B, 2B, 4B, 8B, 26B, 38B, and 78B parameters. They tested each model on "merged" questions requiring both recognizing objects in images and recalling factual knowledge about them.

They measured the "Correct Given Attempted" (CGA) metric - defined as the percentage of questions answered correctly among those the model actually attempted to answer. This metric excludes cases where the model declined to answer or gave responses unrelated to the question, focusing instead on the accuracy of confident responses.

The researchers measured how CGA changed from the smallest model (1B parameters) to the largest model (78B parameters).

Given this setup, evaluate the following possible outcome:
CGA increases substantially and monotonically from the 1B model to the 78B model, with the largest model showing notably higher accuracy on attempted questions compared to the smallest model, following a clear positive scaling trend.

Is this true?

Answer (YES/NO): NO